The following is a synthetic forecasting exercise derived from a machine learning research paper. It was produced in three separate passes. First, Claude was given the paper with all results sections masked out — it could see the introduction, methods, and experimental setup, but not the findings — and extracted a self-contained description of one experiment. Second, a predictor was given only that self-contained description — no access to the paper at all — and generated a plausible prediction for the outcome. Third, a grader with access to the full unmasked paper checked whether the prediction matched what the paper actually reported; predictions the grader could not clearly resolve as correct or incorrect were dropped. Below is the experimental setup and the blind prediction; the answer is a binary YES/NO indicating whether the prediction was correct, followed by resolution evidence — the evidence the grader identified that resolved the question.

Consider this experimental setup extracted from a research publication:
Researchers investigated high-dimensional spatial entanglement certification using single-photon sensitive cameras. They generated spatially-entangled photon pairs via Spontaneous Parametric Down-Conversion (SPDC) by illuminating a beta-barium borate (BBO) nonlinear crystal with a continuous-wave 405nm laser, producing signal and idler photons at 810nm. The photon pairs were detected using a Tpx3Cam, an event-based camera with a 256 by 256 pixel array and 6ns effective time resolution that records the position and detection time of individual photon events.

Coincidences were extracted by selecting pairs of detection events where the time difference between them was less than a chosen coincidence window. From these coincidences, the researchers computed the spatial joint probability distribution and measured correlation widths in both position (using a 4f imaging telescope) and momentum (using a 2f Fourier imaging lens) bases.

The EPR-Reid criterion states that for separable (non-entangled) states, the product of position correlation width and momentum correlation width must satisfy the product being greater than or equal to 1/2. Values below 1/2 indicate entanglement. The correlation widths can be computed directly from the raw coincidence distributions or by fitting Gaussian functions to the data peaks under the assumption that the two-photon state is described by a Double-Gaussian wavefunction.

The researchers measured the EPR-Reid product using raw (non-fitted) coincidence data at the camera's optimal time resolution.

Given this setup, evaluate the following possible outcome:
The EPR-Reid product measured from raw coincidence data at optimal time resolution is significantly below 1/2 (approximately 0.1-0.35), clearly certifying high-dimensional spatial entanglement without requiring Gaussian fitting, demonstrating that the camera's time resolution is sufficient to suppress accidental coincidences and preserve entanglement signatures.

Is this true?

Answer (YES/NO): NO